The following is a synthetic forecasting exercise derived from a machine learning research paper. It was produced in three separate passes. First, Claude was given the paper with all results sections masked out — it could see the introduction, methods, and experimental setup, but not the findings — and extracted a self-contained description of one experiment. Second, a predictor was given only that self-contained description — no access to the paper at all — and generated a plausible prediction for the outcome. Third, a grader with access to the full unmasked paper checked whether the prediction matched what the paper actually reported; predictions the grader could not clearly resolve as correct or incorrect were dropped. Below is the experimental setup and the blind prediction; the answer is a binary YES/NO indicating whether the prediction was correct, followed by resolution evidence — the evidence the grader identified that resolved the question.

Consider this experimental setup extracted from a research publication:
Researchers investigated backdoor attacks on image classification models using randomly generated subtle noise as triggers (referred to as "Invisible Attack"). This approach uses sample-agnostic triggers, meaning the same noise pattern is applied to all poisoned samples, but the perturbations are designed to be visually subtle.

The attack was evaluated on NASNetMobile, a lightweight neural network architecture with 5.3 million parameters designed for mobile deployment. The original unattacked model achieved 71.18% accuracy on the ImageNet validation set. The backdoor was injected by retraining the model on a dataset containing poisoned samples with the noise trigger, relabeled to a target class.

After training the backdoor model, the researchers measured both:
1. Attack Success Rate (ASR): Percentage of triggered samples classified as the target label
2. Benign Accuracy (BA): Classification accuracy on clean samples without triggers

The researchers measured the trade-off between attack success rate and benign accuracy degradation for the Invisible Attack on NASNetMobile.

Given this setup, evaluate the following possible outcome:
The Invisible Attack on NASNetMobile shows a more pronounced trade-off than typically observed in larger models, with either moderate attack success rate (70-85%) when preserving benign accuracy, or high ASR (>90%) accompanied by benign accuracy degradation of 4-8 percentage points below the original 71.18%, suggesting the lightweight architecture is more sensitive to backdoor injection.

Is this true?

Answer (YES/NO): NO